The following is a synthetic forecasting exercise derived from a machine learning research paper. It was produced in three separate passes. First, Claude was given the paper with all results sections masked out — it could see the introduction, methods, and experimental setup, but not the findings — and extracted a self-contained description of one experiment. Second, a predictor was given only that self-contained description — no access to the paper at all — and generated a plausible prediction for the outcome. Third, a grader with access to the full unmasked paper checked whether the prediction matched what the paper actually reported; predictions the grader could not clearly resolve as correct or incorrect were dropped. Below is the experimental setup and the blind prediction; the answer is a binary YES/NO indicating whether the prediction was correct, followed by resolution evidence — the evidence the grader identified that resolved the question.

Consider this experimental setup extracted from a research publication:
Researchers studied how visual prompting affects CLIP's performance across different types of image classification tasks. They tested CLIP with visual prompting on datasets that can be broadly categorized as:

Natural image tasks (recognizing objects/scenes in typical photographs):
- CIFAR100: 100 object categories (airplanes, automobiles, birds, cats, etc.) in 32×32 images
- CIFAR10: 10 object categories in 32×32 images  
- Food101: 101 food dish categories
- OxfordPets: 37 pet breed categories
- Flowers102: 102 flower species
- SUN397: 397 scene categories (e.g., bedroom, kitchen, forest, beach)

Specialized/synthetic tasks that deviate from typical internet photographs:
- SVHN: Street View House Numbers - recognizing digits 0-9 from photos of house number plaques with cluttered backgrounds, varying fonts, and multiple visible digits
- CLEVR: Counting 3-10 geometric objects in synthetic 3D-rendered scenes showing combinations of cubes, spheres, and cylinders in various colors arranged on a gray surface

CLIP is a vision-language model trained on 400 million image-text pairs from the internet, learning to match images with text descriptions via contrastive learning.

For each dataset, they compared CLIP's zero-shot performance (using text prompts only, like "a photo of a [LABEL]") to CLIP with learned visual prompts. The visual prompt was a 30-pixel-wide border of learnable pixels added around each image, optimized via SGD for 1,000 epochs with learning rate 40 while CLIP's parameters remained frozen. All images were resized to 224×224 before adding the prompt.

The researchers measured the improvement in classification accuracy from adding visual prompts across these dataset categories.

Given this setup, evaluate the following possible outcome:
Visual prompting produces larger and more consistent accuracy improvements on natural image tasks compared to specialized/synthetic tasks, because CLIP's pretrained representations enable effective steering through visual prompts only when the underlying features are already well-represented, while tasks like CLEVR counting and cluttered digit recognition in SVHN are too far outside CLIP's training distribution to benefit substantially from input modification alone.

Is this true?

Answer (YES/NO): NO